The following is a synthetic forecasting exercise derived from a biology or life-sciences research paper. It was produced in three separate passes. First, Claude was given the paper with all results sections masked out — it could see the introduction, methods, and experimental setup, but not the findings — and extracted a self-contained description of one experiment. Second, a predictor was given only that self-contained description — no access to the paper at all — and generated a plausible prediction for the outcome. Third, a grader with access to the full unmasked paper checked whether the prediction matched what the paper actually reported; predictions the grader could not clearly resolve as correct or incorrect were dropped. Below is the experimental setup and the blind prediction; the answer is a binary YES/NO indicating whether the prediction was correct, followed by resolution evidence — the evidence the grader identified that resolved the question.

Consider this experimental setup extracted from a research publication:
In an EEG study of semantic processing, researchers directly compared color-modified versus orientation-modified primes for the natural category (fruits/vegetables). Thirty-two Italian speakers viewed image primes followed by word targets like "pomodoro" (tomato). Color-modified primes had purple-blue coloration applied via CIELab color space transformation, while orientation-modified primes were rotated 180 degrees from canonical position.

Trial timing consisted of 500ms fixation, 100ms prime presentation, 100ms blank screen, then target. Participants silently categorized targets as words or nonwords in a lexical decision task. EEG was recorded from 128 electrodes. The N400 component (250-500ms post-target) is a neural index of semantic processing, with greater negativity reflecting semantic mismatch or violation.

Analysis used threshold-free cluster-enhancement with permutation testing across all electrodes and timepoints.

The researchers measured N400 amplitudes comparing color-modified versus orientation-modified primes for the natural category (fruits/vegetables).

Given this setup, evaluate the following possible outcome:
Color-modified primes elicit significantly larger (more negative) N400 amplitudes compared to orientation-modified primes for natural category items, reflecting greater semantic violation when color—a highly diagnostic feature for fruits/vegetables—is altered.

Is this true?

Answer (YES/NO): YES